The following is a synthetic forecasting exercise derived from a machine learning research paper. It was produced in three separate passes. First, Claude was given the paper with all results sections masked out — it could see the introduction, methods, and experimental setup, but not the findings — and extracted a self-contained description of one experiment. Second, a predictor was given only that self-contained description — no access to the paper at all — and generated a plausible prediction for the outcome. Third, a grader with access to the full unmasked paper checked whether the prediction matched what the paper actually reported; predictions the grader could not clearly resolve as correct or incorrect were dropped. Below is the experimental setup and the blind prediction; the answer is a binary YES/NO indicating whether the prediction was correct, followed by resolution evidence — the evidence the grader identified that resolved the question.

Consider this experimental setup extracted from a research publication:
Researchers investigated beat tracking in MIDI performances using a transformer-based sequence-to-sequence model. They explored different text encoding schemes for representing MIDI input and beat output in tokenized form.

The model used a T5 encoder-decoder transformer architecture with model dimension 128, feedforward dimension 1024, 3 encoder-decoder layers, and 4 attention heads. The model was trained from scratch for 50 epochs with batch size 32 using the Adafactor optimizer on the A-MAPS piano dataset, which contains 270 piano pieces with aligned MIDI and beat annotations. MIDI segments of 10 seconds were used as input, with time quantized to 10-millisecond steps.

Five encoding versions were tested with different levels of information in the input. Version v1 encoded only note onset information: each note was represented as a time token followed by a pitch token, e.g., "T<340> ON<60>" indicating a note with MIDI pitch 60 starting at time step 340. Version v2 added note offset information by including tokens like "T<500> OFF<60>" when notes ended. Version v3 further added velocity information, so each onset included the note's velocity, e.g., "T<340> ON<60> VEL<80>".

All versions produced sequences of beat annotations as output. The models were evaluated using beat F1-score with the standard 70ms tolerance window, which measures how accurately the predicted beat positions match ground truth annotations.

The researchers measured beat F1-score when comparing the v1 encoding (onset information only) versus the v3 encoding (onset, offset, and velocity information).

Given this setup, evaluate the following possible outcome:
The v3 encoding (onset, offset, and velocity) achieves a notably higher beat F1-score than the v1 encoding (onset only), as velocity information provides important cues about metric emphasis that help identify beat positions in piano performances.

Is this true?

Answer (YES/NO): YES